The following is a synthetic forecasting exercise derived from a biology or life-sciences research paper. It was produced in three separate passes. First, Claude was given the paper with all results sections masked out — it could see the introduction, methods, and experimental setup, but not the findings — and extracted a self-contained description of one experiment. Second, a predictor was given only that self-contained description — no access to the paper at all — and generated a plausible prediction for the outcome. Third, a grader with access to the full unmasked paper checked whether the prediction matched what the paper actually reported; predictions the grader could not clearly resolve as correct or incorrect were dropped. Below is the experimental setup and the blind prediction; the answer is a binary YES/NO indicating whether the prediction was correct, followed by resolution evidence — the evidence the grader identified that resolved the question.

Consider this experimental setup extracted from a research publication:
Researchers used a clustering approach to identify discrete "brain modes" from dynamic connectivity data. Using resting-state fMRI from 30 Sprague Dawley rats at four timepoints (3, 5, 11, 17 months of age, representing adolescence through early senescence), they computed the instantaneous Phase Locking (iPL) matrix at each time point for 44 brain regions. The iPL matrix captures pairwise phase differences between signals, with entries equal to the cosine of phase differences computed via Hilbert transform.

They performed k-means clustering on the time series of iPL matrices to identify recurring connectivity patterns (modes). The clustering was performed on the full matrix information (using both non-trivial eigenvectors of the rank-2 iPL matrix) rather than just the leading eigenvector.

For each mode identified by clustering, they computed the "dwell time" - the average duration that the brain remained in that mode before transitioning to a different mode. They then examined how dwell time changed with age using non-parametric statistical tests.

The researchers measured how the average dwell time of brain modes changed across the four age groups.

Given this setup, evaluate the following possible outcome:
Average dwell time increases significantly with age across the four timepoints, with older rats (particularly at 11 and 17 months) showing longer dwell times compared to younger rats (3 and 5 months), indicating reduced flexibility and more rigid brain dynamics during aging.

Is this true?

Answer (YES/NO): NO